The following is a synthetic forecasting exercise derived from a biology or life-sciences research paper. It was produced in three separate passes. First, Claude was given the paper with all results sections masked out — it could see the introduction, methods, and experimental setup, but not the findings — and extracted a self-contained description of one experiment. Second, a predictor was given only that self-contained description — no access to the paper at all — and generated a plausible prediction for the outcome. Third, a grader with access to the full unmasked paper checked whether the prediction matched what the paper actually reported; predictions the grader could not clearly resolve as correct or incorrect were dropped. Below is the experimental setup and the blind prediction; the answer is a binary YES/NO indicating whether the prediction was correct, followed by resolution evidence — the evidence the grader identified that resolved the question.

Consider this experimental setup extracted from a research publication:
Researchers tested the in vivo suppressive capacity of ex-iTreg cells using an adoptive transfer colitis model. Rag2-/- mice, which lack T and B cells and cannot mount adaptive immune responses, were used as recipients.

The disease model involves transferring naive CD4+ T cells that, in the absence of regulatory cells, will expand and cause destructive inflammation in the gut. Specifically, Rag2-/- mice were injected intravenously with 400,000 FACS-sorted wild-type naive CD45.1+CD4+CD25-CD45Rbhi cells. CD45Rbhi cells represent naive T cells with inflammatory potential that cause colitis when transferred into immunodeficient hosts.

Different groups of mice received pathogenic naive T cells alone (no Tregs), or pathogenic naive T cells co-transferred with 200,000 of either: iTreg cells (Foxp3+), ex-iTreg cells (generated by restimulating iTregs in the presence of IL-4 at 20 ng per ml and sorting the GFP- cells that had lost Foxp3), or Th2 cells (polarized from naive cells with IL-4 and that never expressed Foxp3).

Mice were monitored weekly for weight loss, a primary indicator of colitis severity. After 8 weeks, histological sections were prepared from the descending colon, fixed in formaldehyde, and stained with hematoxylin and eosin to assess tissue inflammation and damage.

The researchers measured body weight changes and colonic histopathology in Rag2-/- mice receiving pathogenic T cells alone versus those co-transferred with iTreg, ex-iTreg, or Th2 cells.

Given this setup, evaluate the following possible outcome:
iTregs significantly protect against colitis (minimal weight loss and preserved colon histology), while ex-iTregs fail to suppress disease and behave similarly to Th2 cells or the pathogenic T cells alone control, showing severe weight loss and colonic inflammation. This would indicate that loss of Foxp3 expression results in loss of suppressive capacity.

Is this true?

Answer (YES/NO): NO